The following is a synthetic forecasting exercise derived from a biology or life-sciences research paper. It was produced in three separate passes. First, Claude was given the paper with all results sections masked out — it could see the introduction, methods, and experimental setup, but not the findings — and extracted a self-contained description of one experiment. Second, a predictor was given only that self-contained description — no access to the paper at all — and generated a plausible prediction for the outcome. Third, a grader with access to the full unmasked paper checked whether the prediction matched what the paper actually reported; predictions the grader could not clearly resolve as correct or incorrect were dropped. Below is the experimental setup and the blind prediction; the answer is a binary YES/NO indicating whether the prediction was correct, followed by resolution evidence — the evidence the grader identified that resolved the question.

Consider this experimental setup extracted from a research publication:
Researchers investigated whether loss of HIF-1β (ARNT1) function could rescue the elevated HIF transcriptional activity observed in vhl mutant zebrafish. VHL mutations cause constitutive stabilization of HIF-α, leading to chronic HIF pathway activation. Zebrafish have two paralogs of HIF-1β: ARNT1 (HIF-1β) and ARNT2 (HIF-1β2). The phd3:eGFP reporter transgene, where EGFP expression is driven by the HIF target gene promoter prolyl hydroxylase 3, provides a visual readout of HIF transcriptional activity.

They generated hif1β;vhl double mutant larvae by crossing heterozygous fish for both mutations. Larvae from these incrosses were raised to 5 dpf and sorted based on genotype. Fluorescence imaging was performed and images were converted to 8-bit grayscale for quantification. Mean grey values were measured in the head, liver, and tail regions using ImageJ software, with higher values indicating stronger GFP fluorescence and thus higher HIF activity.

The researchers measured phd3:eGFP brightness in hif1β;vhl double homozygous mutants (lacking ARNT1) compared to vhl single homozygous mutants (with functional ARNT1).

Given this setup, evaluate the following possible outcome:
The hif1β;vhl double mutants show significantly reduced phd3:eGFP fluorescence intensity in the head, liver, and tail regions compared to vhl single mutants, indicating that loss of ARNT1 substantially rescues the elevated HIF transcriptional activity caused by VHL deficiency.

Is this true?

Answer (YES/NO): YES